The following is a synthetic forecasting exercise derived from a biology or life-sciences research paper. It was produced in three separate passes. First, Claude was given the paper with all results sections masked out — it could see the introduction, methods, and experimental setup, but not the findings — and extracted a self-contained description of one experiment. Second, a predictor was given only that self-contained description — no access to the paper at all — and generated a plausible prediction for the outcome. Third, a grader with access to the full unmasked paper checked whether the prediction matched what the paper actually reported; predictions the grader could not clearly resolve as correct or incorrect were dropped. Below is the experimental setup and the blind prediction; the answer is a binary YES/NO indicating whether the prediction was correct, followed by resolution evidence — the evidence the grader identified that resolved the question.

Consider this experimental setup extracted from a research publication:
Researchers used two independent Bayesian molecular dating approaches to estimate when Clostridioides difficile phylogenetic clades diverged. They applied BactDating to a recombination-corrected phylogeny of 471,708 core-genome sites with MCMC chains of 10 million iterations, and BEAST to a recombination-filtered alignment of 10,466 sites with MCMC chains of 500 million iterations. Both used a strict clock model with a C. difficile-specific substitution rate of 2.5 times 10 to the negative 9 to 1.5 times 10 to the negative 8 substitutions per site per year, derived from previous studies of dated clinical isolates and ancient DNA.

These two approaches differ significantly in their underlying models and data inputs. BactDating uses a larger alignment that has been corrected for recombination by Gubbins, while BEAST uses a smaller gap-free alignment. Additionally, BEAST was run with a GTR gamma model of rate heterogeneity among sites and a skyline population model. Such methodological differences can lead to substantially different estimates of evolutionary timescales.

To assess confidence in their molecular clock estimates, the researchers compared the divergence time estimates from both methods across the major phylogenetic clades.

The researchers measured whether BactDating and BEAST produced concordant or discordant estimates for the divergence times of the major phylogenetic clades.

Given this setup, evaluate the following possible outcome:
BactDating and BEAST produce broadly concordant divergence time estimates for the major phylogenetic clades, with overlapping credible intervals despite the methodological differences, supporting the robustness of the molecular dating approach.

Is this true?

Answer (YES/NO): NO